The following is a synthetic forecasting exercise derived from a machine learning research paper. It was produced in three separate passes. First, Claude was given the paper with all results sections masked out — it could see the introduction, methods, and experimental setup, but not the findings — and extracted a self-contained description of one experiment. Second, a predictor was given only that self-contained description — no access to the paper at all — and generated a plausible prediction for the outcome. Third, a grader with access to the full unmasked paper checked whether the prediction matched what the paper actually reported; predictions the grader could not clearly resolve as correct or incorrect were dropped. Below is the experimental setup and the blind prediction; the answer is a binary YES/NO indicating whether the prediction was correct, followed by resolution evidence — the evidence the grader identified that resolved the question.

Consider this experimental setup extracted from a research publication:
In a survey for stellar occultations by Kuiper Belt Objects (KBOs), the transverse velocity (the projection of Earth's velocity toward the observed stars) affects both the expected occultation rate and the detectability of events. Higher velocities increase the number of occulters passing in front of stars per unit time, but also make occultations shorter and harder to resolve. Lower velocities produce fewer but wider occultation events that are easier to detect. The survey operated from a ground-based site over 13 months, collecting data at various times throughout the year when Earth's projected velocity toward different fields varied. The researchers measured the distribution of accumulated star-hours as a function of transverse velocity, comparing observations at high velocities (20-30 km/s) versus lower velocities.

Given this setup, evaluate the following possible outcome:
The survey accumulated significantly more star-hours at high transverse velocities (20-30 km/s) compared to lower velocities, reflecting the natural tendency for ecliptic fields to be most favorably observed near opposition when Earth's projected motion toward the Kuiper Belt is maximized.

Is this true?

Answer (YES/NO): YES